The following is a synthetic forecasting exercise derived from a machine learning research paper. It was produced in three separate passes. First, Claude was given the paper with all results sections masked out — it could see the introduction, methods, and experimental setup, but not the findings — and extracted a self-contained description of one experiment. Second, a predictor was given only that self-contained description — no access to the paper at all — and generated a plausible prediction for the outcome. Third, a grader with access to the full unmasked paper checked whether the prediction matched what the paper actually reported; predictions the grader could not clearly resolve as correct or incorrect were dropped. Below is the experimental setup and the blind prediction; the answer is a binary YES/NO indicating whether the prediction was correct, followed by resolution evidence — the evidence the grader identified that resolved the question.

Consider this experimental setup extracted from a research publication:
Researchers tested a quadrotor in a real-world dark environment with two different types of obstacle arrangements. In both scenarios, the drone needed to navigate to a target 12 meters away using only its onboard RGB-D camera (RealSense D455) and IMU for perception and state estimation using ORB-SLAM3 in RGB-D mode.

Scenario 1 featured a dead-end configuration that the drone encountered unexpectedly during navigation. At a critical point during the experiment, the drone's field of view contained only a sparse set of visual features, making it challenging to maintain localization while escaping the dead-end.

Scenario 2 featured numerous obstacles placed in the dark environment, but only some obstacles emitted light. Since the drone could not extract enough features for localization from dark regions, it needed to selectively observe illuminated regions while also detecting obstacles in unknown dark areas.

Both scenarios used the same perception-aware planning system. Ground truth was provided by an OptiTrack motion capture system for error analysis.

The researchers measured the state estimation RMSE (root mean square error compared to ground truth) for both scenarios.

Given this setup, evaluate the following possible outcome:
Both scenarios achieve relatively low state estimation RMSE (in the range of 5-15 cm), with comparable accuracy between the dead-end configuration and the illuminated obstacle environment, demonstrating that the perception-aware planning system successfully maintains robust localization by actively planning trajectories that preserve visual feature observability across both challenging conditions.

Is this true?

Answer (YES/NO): NO